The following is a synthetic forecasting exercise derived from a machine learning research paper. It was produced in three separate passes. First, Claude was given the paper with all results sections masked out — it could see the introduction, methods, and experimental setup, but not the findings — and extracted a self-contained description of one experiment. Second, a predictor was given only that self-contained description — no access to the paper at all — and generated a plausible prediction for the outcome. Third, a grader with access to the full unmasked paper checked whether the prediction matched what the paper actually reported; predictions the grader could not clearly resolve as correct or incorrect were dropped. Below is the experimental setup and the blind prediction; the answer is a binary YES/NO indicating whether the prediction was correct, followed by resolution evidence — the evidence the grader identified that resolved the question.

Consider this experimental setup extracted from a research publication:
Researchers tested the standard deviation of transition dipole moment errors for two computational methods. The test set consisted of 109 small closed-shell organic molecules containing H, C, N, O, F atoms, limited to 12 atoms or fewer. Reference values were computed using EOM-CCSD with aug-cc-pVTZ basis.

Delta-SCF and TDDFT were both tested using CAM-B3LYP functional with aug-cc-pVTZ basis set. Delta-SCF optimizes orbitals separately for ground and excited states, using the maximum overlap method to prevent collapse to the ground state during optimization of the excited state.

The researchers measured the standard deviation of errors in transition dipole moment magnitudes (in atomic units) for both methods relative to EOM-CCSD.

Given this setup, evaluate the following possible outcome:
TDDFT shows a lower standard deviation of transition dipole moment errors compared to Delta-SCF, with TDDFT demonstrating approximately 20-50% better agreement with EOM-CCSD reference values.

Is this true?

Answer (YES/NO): YES